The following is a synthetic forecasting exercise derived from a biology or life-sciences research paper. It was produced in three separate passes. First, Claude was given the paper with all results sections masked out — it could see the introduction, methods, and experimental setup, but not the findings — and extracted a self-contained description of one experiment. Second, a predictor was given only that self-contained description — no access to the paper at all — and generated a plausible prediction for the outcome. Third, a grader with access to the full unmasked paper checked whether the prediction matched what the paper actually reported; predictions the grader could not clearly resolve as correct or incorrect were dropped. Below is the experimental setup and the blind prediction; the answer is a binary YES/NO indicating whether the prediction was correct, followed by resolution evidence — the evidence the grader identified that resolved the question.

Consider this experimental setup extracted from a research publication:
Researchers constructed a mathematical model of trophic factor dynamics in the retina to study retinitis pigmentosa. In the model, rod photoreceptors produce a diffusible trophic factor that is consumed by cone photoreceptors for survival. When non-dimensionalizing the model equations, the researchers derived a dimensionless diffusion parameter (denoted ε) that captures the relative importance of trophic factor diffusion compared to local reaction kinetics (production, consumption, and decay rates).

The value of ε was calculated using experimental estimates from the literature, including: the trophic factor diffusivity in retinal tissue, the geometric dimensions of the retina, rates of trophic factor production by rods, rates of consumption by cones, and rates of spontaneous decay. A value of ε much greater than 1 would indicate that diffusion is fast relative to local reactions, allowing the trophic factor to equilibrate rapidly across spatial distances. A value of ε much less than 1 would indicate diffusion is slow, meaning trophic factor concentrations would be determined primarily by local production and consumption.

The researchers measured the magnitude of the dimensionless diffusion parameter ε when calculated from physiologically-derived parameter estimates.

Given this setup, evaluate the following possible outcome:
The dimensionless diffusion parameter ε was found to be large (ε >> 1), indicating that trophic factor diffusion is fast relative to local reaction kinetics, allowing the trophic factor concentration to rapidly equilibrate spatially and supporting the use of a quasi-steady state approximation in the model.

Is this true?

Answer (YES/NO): NO